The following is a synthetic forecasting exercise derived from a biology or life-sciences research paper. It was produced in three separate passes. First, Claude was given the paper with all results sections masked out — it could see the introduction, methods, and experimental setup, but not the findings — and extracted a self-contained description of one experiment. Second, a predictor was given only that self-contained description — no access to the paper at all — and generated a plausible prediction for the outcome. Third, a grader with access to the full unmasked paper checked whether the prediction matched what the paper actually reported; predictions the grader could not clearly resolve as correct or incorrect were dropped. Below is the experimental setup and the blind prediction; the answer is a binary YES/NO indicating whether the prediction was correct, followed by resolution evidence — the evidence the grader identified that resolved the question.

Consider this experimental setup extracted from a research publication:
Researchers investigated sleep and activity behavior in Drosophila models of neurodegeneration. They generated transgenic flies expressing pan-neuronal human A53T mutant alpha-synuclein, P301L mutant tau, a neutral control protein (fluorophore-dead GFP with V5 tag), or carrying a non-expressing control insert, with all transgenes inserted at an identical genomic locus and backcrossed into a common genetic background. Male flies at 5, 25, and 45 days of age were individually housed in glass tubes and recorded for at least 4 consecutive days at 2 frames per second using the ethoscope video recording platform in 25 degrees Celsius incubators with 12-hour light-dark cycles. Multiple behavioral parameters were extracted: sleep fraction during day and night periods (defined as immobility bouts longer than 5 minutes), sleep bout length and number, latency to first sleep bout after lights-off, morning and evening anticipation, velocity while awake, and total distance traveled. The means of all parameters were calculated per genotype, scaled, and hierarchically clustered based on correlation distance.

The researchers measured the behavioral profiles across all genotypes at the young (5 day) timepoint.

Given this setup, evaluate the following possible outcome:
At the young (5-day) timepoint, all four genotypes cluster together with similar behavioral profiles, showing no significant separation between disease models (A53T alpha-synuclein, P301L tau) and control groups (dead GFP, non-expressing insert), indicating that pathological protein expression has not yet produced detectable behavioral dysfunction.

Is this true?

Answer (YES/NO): NO